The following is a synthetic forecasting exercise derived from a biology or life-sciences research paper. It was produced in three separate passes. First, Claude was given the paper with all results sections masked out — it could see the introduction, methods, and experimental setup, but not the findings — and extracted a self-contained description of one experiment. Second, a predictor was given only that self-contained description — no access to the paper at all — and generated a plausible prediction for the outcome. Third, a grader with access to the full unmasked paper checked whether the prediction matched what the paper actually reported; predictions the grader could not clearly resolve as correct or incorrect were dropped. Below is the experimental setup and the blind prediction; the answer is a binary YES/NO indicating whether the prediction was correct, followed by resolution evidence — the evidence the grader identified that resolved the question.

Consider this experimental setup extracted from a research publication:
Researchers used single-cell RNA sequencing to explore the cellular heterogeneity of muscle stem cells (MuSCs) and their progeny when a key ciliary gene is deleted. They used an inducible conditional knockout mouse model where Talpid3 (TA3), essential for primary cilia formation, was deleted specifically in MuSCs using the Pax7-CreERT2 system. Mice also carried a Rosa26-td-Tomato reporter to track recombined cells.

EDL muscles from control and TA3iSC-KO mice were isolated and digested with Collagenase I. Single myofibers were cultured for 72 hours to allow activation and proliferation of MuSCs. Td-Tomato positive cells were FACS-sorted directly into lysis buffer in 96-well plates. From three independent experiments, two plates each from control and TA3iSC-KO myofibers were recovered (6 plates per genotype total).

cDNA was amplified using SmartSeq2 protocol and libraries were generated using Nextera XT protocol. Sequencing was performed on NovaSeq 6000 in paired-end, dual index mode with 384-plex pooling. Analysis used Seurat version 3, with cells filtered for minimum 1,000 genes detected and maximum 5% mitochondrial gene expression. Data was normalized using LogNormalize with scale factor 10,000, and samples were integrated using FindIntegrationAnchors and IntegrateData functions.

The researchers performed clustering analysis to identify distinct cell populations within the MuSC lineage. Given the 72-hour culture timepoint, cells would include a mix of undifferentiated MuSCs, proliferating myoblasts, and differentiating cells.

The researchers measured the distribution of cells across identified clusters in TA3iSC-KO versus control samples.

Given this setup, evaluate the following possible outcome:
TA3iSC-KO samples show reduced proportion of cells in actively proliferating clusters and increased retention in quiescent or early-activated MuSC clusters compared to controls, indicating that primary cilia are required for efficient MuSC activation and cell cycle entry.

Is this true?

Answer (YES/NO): NO